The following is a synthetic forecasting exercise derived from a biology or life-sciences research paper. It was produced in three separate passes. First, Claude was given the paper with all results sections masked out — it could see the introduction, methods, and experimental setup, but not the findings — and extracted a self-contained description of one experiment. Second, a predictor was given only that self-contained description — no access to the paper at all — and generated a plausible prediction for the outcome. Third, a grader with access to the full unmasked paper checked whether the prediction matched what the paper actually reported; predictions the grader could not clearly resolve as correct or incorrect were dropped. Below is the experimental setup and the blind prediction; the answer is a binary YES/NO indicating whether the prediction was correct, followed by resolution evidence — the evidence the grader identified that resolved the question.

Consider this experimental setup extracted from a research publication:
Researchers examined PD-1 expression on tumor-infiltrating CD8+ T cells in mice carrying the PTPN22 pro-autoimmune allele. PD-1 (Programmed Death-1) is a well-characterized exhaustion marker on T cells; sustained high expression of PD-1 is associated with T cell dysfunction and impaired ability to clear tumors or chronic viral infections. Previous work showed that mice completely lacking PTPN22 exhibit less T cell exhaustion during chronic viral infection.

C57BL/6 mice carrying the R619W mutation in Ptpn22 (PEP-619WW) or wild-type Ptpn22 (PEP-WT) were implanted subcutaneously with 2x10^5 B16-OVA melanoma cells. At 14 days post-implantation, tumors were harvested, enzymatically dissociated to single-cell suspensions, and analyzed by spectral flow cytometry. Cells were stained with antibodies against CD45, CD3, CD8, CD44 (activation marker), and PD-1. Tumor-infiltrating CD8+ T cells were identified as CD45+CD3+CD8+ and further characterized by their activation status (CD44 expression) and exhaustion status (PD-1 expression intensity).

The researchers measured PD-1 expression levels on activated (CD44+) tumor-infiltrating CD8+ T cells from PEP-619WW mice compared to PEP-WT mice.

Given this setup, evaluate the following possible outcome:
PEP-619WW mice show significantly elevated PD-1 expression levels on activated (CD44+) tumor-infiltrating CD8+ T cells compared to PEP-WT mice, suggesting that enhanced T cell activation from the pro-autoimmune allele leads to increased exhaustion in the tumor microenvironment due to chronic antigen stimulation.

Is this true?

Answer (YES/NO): YES